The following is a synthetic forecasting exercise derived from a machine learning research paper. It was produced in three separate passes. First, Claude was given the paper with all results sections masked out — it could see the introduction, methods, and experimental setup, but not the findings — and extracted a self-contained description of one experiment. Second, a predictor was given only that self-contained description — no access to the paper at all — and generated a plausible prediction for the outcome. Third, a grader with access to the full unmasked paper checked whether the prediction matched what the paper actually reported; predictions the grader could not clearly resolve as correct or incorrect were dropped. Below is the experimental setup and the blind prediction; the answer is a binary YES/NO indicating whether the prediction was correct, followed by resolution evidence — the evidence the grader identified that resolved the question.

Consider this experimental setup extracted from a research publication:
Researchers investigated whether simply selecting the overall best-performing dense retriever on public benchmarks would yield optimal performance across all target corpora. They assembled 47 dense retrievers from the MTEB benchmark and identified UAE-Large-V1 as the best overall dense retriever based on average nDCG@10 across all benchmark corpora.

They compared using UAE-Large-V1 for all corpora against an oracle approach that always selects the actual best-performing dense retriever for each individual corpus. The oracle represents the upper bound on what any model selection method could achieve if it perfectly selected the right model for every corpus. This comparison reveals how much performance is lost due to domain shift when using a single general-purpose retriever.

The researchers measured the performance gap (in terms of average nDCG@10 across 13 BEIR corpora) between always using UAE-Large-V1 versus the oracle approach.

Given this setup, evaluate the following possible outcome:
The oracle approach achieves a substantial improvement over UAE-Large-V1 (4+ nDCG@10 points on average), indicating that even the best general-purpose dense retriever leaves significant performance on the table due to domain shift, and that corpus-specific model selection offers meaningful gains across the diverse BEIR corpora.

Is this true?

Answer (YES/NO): NO